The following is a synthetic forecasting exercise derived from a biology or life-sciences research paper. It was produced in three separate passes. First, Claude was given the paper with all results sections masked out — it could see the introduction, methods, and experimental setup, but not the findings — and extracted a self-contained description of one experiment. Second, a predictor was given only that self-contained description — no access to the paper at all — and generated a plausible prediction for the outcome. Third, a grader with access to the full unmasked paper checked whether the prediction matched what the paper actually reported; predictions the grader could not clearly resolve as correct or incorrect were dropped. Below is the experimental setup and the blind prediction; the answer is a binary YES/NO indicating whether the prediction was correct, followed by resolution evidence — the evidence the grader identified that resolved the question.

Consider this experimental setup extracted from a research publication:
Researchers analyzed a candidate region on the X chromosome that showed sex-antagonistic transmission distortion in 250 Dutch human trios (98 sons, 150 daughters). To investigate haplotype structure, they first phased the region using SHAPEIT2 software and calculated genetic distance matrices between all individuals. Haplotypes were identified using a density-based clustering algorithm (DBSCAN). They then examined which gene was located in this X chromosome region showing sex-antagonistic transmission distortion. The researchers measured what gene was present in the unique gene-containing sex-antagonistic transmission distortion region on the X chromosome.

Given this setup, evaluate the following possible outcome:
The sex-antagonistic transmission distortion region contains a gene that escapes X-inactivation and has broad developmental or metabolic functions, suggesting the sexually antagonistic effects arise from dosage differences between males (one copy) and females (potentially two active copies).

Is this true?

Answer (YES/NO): NO